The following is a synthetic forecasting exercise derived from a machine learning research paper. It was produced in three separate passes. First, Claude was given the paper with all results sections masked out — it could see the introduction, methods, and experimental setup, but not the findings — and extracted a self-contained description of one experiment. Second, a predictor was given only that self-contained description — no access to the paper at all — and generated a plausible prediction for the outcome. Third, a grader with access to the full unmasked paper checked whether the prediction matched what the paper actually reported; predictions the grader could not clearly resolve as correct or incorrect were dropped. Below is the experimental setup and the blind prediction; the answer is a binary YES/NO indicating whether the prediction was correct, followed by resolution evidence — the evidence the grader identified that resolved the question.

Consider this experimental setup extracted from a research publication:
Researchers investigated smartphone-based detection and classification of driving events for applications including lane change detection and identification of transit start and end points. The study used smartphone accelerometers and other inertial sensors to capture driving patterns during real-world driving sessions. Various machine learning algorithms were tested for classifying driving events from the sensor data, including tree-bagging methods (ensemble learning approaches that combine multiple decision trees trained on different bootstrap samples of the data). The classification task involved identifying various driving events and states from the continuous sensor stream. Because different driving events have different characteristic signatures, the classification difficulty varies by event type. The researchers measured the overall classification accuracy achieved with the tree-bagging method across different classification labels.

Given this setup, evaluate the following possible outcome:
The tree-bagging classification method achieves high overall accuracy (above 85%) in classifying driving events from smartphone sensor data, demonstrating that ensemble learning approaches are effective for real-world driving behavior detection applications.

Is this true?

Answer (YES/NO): NO